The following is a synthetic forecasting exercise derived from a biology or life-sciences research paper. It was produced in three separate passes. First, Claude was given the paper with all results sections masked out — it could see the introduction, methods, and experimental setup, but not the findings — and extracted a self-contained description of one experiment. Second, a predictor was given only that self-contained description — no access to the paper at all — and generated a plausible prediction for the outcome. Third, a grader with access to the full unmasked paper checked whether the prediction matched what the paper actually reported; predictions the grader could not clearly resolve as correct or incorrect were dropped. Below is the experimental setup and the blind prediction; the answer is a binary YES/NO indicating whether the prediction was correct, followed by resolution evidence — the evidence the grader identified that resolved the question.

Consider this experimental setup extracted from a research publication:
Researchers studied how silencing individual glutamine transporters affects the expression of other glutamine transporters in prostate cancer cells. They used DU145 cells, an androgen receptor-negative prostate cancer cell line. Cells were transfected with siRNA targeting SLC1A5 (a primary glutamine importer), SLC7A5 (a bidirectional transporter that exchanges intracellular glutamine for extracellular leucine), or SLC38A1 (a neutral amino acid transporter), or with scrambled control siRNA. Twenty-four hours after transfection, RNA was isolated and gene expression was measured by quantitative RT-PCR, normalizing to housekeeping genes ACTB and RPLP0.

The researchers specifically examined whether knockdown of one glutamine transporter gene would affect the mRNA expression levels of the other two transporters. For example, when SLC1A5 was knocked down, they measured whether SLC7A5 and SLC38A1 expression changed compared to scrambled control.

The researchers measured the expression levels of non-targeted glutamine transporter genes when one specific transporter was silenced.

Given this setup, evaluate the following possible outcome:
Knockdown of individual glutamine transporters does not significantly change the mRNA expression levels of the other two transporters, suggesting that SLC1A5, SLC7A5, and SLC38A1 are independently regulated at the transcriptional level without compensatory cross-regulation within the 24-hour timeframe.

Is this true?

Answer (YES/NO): NO